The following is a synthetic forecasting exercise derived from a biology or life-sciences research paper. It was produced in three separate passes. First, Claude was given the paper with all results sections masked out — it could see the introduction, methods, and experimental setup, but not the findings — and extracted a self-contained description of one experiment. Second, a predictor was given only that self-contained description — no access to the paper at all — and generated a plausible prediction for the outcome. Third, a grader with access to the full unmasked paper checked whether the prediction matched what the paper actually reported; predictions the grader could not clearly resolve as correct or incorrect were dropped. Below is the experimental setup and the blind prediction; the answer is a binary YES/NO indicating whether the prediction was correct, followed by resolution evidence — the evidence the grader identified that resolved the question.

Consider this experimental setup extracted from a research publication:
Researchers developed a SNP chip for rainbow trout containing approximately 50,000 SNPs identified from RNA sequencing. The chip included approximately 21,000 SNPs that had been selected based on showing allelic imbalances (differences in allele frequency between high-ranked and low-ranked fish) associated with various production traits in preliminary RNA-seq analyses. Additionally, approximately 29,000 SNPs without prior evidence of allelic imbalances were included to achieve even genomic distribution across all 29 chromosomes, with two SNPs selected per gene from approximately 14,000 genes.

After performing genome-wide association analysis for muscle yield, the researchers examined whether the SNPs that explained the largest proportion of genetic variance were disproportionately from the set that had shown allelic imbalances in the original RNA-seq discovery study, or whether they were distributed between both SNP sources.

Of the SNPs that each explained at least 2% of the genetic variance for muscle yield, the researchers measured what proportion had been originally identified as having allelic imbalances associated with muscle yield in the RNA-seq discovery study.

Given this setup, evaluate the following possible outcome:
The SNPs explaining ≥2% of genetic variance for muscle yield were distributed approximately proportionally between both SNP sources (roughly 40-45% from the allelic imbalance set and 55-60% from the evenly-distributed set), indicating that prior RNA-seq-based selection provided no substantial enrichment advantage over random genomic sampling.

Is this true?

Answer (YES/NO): YES